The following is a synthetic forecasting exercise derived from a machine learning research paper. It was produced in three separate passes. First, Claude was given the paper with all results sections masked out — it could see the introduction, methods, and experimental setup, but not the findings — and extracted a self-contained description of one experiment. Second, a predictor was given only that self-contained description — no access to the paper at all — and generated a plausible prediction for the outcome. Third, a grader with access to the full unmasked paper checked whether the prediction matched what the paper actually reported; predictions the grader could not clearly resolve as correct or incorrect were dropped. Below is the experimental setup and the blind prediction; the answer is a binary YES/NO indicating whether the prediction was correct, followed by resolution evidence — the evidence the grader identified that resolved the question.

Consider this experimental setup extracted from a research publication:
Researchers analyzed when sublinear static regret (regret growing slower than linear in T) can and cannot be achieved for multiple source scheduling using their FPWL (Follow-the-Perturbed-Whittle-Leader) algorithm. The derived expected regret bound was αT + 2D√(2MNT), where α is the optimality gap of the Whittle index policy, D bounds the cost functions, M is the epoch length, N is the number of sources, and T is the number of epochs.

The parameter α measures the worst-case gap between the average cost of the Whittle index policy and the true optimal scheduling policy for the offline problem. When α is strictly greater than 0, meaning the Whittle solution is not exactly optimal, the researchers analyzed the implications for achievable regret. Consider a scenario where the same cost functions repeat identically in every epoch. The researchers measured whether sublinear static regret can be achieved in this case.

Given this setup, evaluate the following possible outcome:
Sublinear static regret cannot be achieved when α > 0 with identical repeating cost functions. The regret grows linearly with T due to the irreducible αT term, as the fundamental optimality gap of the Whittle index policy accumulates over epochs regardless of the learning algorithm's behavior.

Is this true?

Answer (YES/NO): YES